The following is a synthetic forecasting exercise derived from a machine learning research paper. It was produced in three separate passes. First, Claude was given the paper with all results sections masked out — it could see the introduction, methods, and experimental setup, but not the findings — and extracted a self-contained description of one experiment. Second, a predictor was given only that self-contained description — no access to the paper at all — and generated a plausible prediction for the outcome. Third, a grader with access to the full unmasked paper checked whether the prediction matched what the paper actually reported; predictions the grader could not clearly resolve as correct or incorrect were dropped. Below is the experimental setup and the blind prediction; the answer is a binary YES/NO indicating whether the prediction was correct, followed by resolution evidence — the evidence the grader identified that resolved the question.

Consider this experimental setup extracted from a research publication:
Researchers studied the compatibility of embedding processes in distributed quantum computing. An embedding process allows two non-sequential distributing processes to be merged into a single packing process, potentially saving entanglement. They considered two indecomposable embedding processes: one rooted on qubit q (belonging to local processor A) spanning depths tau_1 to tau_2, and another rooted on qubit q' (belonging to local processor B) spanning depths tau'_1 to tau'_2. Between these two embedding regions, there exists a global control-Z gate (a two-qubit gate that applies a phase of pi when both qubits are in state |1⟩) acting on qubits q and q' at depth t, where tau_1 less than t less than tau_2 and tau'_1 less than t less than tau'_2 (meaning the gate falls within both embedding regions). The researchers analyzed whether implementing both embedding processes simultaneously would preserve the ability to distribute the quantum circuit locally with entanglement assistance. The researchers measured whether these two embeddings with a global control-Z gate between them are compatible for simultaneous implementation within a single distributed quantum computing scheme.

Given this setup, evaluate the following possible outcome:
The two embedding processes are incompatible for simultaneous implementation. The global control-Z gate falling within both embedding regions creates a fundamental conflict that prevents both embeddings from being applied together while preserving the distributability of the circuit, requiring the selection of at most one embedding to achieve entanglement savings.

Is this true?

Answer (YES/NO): YES